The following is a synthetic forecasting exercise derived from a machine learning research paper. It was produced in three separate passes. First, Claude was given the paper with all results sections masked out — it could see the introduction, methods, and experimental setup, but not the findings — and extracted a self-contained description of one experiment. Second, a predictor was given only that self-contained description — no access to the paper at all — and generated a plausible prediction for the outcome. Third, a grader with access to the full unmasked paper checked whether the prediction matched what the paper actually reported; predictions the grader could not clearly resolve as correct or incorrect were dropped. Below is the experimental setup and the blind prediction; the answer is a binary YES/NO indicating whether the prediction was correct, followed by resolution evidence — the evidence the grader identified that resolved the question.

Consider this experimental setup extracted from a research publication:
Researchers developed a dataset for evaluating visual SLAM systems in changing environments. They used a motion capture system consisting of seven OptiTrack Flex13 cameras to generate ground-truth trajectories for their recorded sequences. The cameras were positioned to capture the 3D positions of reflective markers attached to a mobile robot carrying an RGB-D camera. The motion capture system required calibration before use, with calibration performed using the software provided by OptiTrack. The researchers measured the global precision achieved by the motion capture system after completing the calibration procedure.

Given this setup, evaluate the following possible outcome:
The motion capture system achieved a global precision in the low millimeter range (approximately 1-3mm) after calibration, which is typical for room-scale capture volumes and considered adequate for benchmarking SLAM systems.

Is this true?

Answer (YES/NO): NO